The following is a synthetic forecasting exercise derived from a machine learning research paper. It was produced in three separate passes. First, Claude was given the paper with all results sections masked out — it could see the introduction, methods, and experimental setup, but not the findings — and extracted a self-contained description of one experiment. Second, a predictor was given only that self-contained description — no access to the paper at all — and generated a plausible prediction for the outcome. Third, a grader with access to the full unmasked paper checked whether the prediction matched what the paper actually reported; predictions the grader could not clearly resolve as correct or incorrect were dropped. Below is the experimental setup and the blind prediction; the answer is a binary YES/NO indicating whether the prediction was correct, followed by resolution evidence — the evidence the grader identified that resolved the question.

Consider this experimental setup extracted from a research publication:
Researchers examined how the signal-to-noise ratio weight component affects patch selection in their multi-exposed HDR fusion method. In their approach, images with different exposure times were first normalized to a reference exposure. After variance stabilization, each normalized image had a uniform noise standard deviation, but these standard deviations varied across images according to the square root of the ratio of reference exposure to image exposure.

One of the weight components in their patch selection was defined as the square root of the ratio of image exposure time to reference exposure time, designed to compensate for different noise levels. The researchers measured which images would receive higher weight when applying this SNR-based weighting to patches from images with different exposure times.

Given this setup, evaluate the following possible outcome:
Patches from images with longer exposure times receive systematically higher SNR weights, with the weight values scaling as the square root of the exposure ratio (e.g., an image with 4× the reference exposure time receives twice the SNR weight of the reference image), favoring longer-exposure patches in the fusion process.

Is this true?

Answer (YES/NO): YES